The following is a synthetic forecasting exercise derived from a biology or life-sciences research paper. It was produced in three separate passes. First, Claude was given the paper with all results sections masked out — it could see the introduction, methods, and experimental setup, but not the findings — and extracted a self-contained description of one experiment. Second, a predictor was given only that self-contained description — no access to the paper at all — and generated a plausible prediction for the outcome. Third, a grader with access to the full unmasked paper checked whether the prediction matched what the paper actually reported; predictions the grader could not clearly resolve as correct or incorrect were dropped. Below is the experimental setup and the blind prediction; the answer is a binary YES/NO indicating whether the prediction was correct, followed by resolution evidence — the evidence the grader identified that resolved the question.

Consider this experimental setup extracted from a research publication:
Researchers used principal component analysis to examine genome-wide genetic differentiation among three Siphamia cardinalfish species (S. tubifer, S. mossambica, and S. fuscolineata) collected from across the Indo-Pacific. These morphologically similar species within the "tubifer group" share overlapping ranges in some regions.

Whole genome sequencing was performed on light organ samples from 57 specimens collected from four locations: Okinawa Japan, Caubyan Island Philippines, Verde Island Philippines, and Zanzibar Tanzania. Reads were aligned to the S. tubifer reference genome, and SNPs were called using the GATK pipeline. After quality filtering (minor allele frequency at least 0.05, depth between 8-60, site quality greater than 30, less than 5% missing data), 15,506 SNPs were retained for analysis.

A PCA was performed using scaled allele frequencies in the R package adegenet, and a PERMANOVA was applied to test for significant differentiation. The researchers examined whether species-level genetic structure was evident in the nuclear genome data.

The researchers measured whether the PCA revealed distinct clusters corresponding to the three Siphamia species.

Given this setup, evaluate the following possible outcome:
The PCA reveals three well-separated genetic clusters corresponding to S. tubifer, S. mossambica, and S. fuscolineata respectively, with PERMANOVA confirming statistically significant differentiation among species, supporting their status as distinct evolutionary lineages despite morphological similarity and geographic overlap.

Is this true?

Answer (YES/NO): YES